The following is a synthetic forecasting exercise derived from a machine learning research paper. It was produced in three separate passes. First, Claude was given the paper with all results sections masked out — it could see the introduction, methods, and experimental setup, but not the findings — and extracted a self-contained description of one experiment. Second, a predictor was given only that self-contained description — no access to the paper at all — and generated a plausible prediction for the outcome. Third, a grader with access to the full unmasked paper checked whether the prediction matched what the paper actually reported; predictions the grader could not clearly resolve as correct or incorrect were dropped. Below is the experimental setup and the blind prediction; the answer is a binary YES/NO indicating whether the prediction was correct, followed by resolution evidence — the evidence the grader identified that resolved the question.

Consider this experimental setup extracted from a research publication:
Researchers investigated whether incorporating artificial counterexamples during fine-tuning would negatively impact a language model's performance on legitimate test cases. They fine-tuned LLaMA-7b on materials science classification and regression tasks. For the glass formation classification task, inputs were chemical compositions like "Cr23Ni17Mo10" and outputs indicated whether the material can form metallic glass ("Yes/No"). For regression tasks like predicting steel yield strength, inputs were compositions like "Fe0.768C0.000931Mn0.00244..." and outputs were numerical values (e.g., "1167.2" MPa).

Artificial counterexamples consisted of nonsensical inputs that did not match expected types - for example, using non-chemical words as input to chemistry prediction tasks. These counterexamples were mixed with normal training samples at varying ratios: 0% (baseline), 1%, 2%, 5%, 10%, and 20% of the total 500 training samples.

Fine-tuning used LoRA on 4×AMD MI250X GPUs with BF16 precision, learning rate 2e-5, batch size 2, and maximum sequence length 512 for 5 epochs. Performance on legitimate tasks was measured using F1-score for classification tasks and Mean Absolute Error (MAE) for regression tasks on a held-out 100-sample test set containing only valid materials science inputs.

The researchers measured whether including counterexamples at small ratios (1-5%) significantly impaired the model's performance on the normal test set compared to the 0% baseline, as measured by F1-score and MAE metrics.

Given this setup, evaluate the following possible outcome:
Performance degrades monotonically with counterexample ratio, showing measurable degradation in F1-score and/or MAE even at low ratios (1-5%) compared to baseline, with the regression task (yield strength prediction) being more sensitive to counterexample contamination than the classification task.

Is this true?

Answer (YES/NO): NO